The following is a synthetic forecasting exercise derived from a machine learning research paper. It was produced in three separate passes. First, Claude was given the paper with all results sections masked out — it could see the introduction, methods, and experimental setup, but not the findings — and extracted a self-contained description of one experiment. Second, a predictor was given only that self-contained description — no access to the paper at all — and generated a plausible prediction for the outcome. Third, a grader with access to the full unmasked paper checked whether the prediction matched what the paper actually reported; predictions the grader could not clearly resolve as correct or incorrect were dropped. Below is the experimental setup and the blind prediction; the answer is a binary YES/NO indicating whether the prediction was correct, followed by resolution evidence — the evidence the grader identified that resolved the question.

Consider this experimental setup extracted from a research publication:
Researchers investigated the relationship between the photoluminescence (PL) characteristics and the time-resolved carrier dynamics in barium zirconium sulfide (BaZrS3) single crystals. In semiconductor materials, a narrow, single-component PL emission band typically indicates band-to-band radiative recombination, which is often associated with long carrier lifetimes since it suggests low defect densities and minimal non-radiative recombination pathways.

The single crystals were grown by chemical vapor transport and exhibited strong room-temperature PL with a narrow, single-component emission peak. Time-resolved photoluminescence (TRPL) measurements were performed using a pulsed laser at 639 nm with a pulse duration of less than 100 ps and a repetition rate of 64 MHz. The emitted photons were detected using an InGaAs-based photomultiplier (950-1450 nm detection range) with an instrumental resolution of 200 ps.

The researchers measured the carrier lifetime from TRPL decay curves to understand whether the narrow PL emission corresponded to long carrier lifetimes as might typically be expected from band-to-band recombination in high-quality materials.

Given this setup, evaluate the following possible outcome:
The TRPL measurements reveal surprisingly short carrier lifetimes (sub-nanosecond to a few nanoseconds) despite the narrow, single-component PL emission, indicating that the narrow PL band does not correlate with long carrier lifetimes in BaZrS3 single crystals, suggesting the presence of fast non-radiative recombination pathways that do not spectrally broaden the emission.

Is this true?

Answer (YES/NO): YES